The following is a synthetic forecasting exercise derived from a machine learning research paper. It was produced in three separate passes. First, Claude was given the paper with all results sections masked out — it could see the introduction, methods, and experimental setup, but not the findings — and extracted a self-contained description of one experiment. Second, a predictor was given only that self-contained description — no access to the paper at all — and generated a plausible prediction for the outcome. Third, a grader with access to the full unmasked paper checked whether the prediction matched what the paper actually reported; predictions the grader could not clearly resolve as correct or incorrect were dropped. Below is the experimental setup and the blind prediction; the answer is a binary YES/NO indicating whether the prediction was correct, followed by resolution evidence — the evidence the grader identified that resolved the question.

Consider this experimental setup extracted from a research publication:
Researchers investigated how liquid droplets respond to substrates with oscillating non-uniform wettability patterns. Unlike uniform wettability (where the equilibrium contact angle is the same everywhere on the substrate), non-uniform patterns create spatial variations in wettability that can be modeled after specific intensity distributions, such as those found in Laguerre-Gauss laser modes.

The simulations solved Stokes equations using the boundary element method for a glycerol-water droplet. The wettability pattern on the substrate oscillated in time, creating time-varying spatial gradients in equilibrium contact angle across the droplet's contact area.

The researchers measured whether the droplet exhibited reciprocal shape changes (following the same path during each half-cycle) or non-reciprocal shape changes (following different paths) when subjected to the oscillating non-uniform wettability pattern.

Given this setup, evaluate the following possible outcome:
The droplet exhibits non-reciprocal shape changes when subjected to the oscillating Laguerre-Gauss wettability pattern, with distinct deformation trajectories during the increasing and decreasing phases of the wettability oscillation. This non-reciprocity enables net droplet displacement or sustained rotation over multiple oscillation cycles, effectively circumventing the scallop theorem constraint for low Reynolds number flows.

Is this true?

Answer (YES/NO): NO